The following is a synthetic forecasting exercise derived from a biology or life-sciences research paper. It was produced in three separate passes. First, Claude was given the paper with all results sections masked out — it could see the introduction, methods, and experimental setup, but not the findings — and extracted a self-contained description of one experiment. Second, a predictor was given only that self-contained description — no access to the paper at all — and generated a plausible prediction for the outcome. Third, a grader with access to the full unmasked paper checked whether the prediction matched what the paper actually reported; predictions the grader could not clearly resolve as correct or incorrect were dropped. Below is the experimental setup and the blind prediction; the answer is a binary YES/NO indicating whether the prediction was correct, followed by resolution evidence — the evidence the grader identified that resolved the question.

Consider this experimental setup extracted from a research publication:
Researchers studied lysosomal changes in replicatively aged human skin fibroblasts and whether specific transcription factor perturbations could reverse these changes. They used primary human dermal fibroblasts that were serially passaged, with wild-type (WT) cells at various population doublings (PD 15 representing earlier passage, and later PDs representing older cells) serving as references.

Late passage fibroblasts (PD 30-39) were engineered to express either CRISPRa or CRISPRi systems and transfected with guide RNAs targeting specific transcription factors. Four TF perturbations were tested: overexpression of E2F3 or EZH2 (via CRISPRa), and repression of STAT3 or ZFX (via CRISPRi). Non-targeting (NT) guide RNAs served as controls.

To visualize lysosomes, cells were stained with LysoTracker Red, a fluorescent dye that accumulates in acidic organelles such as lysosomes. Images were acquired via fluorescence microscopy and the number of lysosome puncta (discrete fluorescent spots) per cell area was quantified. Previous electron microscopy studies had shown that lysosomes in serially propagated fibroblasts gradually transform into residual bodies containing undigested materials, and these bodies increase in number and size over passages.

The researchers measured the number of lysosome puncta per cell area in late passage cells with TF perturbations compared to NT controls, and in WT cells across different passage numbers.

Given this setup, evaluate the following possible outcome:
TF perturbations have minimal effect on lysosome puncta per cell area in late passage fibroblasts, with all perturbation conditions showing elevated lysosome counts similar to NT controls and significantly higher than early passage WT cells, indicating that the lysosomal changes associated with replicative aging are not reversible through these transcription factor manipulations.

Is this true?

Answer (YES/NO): NO